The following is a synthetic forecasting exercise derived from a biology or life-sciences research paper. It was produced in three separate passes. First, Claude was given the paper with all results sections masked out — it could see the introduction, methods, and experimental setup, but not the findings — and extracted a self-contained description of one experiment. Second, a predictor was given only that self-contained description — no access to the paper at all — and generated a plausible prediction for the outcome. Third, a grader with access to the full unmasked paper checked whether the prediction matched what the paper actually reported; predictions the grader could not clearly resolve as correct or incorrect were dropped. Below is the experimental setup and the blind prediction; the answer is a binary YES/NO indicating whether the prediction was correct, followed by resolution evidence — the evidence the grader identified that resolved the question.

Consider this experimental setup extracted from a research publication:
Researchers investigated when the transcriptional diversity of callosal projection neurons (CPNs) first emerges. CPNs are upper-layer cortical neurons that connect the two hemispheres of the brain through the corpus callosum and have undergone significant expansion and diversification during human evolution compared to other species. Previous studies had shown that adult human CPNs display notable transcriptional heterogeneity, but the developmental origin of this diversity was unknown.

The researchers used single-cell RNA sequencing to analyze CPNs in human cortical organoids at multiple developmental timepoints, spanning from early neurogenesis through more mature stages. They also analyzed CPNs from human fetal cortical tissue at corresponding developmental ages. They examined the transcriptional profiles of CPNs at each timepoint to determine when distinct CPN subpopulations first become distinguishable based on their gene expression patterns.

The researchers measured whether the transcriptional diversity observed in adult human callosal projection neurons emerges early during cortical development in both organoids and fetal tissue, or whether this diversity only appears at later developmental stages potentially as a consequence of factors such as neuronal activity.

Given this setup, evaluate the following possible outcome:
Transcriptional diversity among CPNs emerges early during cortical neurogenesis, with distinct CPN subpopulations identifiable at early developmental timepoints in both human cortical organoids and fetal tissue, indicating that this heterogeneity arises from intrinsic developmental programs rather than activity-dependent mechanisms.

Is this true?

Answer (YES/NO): YES